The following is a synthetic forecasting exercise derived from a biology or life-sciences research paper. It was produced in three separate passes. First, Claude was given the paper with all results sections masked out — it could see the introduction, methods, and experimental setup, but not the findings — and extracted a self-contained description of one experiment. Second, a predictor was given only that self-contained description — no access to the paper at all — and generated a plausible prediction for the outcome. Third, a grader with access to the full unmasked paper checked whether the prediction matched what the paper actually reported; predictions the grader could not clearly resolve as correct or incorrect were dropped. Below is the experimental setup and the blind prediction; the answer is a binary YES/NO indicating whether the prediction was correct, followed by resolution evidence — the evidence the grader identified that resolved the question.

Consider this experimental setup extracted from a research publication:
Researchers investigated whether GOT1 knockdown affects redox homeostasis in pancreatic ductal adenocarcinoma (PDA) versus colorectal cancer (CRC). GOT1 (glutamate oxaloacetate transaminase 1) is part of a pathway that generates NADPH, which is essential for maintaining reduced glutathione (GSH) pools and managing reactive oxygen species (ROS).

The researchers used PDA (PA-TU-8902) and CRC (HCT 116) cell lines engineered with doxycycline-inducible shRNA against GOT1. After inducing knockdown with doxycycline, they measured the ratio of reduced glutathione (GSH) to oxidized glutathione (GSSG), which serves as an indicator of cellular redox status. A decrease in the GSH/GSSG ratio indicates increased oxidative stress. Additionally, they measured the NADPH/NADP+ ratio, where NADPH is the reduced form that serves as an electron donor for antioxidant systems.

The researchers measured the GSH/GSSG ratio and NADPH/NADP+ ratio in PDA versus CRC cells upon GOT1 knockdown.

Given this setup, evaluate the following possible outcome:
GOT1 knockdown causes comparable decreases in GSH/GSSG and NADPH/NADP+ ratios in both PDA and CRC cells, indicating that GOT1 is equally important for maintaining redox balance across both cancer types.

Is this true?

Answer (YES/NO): NO